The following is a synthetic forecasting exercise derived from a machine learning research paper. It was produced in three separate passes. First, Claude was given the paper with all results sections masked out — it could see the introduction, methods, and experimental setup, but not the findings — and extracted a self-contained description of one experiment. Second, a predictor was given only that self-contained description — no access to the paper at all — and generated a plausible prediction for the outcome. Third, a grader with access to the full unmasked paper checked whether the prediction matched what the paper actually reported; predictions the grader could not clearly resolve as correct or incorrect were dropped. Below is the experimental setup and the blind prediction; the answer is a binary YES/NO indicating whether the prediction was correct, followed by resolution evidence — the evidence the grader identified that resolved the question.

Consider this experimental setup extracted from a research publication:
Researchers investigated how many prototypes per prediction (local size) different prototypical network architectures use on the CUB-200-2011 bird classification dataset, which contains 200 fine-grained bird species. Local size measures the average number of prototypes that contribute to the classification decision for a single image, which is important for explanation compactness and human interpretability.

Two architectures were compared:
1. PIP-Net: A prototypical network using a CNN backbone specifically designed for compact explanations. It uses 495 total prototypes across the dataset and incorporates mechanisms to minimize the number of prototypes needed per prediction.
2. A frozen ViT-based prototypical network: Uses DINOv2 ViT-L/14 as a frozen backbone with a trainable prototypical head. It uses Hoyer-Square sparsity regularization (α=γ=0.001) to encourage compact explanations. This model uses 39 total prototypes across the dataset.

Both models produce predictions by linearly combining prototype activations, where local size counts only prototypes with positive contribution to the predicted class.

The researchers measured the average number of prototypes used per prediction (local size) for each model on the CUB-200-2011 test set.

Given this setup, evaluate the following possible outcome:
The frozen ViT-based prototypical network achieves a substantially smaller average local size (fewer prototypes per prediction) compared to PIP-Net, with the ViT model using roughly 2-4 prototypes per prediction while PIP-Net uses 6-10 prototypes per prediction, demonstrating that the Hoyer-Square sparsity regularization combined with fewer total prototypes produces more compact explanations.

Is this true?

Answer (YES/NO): NO